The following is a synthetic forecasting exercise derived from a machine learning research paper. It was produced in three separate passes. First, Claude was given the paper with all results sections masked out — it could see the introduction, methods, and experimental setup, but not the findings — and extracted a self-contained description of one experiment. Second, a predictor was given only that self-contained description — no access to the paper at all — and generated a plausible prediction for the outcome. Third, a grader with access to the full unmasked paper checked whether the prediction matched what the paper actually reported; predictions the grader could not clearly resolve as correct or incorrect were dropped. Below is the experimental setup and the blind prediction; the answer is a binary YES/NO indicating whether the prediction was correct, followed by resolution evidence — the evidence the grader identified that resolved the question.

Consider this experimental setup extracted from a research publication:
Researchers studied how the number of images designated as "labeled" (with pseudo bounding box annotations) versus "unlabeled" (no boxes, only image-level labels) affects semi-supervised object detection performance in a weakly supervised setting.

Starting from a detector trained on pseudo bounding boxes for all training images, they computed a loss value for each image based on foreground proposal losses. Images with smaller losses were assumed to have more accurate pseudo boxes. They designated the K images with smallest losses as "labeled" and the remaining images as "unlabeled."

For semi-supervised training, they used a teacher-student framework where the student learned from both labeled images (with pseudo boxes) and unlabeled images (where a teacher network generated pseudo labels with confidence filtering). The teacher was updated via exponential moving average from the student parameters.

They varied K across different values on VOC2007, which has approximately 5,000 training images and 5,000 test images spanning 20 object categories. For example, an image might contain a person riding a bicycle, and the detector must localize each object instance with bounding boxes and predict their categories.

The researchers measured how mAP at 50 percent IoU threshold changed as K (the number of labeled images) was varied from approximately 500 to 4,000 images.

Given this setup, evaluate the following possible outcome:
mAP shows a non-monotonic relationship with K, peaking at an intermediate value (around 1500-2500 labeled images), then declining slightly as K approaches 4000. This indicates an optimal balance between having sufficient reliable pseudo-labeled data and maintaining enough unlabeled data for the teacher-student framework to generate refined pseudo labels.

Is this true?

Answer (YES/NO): NO